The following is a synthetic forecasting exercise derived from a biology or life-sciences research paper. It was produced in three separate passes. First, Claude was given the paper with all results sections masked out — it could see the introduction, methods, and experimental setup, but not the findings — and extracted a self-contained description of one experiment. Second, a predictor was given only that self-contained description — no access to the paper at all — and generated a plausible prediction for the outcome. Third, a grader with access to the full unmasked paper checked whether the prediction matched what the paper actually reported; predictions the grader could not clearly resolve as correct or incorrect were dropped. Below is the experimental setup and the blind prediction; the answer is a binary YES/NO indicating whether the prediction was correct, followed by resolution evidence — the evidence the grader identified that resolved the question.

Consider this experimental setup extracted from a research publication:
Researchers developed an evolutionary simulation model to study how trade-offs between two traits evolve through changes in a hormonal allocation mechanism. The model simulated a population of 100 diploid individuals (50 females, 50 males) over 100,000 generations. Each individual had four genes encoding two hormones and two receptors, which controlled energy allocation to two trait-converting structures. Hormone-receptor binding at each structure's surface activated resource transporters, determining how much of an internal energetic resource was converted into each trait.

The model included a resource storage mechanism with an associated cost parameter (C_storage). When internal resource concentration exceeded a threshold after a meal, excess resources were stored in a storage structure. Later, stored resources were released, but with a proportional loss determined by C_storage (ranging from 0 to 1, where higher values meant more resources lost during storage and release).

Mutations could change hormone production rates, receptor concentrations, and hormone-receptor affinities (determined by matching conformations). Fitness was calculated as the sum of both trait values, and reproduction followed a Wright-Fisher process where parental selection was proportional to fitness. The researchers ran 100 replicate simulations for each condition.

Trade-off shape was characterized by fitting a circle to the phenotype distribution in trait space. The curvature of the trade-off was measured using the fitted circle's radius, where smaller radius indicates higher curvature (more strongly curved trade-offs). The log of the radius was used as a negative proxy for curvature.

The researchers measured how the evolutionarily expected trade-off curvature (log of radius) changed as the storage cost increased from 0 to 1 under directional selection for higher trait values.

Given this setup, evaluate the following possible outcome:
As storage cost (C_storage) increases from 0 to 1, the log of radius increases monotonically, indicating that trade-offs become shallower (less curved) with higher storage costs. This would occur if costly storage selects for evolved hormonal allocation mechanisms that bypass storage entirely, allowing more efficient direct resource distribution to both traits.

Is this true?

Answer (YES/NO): NO